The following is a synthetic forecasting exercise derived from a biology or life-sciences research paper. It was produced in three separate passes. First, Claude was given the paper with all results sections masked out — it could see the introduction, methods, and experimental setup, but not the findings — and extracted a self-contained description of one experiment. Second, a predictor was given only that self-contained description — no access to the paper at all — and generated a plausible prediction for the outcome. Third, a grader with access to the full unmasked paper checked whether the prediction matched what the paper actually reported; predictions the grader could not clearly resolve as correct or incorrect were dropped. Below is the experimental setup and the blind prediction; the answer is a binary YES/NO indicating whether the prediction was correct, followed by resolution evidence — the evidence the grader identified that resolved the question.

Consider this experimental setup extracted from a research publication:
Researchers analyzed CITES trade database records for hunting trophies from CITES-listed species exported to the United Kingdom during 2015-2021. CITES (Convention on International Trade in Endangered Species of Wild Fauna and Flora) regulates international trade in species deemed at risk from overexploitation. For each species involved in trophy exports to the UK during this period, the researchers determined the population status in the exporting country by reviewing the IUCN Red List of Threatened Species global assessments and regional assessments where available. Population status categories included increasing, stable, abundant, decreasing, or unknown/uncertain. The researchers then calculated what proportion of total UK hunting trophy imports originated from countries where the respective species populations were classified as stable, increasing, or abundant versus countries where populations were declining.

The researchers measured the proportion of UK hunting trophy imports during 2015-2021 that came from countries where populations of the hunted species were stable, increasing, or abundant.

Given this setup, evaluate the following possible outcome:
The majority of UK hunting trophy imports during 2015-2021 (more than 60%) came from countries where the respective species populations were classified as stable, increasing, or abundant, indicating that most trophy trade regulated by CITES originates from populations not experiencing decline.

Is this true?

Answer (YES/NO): YES